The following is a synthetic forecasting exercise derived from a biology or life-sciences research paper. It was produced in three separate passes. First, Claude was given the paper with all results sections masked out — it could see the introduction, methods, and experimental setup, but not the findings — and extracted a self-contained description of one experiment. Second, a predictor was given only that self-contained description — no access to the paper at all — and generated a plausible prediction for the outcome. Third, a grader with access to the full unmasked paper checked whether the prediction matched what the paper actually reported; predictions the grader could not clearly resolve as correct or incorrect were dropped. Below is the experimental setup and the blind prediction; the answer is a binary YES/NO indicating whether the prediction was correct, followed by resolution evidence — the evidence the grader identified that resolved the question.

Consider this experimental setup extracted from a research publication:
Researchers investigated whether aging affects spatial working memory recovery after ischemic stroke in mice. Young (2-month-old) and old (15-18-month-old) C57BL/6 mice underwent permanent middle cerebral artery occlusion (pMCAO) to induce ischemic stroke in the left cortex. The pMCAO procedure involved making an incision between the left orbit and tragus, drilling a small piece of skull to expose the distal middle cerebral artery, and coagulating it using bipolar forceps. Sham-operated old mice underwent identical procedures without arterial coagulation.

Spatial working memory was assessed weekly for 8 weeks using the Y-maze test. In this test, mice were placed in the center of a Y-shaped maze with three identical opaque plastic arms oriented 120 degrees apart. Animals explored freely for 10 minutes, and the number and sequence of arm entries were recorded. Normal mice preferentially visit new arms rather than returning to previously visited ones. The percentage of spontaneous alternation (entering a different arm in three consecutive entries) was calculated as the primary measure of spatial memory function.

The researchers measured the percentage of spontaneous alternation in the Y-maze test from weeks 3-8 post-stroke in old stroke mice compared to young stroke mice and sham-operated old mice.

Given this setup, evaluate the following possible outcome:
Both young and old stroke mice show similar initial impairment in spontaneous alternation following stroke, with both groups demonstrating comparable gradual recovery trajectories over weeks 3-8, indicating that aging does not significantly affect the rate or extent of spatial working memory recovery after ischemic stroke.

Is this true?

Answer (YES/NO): NO